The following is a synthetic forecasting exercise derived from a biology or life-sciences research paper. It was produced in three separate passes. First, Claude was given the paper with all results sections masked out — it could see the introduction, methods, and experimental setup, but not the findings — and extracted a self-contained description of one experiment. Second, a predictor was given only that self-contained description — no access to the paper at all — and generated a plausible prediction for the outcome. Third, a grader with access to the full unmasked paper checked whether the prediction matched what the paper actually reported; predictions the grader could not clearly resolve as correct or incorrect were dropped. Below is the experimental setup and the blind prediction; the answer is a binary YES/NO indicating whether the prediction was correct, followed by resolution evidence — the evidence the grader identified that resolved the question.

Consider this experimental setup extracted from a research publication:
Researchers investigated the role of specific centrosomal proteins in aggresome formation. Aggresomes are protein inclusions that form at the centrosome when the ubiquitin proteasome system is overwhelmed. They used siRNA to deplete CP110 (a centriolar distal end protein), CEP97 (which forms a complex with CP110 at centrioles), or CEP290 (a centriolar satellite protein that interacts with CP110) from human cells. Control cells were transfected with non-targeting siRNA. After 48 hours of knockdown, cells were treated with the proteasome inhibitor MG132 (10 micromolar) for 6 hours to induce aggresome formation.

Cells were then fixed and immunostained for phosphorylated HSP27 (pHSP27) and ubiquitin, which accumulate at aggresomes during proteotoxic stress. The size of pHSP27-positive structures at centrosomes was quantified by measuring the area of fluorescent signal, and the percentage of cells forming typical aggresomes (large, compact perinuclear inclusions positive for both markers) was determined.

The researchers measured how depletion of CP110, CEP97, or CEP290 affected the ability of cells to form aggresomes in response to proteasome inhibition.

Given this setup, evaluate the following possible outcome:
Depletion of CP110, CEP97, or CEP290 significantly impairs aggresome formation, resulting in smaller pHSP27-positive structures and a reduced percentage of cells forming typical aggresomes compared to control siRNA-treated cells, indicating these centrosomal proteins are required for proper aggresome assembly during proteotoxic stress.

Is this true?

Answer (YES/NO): YES